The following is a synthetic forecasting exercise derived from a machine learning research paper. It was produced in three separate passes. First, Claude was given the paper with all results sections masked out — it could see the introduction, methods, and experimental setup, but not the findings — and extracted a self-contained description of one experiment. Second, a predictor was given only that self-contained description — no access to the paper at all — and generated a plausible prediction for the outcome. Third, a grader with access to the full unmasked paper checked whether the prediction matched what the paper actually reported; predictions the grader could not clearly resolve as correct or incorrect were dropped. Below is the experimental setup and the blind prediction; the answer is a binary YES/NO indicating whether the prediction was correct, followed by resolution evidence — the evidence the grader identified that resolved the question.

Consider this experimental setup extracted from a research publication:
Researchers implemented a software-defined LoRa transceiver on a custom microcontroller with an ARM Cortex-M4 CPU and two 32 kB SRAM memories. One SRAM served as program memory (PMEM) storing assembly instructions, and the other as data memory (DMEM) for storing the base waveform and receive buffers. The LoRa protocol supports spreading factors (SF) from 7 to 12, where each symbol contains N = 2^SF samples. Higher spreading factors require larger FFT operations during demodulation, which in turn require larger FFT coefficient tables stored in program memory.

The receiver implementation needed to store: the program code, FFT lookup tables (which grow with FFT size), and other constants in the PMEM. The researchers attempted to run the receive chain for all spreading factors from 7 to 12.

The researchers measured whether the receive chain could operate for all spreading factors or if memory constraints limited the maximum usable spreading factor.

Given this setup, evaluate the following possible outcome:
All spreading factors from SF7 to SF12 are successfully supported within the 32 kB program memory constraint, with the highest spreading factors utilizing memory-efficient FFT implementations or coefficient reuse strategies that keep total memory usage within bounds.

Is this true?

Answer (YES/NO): NO